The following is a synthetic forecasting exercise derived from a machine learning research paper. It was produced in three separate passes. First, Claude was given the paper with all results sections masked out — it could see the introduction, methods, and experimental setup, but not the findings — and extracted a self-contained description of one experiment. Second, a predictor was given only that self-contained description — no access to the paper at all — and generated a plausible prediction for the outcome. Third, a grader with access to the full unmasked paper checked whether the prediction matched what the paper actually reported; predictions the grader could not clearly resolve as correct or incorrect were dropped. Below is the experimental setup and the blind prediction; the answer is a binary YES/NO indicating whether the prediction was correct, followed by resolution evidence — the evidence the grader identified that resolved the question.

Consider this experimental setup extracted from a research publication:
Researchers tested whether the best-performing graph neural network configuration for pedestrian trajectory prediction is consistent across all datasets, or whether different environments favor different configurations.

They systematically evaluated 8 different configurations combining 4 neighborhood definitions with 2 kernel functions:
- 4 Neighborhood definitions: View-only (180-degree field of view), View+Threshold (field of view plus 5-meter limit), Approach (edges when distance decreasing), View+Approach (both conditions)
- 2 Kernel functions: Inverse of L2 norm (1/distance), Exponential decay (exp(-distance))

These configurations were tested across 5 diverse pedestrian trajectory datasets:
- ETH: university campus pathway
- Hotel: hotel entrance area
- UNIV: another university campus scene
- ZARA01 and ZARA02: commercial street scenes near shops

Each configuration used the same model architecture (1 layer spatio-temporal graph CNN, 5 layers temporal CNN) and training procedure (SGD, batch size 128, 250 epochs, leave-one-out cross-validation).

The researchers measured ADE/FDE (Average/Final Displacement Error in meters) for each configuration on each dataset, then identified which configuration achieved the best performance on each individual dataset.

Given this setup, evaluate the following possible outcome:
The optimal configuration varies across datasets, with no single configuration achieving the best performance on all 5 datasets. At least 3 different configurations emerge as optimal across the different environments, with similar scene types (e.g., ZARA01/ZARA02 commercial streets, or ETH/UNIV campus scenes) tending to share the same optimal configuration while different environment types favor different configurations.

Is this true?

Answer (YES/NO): NO